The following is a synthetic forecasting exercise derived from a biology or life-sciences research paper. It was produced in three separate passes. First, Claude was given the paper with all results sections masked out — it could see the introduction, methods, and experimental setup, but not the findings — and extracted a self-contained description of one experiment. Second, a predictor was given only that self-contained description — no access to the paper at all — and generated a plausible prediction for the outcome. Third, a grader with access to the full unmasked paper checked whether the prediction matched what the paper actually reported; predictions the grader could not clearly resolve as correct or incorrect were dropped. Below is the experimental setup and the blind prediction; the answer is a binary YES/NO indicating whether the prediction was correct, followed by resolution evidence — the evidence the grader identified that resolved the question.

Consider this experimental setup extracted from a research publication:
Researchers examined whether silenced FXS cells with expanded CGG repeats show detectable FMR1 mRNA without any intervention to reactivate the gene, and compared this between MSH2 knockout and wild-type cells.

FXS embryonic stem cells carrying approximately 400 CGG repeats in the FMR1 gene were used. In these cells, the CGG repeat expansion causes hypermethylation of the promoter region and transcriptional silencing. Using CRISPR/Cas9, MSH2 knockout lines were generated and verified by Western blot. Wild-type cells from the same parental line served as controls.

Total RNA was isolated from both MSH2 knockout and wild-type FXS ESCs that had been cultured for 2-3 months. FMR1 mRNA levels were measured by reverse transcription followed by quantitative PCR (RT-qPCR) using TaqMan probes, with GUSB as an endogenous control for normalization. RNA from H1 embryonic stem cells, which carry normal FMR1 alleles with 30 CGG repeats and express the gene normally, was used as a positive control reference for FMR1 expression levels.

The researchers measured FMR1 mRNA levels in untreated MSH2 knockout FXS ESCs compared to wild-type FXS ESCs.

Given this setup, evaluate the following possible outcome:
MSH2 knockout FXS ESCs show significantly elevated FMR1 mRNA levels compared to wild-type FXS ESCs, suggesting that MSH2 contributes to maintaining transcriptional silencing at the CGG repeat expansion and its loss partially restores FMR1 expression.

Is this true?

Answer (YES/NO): NO